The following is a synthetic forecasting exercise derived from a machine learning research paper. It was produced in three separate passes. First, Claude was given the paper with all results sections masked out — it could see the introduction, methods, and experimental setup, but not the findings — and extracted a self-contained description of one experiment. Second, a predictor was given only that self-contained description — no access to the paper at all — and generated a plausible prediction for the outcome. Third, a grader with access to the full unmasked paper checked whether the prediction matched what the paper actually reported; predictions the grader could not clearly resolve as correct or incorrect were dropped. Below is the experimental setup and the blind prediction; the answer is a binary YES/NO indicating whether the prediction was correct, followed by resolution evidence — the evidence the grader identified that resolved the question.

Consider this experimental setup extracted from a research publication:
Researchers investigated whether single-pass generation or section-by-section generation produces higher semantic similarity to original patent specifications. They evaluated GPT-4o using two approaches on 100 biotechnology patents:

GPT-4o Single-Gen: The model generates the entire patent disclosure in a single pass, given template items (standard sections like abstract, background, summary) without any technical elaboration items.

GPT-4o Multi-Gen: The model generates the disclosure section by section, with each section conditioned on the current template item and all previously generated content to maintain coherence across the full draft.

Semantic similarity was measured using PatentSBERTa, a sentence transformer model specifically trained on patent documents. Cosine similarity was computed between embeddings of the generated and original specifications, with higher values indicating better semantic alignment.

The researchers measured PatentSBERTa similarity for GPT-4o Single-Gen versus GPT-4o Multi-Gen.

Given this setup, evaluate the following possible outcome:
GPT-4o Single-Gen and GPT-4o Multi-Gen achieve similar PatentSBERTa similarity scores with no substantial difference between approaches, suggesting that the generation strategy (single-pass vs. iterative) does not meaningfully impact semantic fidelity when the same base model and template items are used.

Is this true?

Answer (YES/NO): NO